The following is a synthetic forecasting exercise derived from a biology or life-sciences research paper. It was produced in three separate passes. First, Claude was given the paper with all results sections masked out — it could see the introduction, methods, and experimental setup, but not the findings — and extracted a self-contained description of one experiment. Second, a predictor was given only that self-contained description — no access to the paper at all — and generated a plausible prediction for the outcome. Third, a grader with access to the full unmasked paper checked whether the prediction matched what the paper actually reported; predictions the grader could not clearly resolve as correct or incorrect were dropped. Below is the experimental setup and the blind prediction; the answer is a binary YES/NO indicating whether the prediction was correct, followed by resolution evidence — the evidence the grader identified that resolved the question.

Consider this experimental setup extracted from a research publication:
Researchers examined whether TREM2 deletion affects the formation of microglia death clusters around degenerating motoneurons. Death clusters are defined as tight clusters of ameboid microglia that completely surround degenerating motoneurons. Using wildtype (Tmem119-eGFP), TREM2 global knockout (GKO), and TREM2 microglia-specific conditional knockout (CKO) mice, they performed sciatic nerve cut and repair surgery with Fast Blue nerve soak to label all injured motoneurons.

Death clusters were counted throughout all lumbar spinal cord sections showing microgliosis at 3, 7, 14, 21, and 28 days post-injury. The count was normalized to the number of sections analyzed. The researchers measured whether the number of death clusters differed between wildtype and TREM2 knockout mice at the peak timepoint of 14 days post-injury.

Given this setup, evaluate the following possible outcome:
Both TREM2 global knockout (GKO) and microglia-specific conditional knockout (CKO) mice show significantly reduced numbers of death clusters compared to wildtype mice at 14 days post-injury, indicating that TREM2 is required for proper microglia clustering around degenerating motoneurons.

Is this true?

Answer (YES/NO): NO